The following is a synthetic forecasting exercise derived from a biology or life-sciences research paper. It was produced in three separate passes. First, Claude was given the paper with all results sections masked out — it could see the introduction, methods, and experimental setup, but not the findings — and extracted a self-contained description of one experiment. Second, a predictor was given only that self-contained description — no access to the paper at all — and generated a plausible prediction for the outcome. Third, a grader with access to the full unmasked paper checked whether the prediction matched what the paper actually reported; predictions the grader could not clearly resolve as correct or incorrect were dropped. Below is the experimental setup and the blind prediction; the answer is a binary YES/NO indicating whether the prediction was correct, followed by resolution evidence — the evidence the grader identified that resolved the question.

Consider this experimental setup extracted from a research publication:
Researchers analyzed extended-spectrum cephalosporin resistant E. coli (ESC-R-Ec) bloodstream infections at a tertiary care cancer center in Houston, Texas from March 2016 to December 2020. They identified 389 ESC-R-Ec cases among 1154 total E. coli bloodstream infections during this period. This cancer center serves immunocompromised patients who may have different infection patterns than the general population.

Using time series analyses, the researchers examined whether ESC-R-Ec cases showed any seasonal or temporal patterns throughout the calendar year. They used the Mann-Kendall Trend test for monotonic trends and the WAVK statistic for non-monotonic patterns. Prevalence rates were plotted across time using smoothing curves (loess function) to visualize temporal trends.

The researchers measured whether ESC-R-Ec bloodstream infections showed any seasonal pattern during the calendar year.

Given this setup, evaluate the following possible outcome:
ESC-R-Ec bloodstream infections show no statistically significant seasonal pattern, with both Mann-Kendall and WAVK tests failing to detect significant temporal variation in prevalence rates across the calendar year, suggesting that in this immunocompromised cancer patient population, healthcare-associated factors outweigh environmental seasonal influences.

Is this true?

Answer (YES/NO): NO